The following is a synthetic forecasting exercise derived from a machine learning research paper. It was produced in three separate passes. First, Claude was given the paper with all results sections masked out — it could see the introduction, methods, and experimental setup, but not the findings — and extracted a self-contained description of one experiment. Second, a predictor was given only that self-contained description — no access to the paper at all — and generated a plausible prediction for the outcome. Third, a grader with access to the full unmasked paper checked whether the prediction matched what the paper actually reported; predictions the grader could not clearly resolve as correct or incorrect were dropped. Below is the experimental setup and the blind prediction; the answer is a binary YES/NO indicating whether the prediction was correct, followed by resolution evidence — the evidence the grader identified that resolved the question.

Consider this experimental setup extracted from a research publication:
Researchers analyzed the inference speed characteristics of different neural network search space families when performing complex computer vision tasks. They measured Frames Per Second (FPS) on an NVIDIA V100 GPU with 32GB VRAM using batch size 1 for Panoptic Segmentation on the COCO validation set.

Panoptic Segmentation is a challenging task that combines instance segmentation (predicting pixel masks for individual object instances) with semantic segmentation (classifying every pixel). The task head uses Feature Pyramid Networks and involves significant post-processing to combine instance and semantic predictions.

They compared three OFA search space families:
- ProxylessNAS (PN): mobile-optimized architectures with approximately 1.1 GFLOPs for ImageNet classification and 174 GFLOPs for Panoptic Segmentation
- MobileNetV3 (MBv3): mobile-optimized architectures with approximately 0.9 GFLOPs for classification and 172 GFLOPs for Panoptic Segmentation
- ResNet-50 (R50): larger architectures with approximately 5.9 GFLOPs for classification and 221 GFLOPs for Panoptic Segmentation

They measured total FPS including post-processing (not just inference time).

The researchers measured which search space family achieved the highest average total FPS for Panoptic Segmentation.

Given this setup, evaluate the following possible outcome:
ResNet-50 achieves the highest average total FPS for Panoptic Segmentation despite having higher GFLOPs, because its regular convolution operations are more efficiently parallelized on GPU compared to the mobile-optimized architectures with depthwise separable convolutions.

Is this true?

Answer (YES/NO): YES